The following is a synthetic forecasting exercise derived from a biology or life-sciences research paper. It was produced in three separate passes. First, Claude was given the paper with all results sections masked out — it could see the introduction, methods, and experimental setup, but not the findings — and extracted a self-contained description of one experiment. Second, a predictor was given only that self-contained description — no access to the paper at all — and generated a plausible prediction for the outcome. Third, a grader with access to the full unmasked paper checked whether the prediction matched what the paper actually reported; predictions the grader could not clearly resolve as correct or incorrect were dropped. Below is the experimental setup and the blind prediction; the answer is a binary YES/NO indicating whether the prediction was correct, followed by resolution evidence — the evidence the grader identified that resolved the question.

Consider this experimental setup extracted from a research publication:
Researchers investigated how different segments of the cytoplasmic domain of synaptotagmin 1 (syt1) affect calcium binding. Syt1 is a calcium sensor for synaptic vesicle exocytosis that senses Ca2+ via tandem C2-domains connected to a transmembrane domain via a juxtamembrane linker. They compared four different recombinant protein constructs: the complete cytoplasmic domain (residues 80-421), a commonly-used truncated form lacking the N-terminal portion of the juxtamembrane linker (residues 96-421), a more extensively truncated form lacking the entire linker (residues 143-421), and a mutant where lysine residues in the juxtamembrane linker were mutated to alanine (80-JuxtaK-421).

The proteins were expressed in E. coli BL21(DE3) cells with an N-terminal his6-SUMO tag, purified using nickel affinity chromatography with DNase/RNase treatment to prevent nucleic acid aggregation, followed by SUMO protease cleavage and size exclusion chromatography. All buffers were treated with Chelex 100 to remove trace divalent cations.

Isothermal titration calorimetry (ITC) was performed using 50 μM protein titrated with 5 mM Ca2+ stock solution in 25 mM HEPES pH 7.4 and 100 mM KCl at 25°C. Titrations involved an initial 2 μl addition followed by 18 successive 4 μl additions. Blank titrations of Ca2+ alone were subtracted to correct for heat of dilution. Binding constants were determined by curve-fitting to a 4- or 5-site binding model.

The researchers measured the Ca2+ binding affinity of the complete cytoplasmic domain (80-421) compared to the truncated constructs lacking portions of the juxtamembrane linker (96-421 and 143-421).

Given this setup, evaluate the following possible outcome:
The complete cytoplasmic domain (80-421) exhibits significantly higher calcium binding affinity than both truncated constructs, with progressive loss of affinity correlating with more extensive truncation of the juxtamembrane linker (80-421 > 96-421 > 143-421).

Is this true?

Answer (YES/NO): NO